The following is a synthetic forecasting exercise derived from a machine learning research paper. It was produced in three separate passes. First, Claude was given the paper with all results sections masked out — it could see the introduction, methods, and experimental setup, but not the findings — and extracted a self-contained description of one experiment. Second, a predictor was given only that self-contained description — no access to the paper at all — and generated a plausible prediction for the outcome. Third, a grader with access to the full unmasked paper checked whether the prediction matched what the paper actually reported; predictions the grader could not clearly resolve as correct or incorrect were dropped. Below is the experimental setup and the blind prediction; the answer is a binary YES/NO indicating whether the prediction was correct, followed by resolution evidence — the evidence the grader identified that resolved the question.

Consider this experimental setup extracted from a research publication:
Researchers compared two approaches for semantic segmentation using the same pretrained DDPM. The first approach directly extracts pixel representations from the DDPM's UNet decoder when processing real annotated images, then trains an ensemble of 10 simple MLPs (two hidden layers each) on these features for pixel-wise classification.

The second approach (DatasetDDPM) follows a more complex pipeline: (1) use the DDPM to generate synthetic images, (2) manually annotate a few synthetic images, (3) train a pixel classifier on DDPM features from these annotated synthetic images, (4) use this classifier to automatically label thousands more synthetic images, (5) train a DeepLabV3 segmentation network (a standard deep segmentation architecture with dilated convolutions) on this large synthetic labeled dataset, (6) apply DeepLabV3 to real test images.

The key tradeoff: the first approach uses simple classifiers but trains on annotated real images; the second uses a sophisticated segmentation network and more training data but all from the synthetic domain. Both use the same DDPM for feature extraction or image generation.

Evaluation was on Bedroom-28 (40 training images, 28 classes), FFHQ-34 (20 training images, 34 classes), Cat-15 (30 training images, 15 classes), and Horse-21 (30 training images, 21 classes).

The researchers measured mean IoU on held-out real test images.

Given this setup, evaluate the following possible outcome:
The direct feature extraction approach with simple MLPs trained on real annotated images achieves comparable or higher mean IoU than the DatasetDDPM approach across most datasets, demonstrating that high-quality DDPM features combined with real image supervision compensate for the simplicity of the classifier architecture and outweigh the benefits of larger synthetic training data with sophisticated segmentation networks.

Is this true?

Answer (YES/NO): YES